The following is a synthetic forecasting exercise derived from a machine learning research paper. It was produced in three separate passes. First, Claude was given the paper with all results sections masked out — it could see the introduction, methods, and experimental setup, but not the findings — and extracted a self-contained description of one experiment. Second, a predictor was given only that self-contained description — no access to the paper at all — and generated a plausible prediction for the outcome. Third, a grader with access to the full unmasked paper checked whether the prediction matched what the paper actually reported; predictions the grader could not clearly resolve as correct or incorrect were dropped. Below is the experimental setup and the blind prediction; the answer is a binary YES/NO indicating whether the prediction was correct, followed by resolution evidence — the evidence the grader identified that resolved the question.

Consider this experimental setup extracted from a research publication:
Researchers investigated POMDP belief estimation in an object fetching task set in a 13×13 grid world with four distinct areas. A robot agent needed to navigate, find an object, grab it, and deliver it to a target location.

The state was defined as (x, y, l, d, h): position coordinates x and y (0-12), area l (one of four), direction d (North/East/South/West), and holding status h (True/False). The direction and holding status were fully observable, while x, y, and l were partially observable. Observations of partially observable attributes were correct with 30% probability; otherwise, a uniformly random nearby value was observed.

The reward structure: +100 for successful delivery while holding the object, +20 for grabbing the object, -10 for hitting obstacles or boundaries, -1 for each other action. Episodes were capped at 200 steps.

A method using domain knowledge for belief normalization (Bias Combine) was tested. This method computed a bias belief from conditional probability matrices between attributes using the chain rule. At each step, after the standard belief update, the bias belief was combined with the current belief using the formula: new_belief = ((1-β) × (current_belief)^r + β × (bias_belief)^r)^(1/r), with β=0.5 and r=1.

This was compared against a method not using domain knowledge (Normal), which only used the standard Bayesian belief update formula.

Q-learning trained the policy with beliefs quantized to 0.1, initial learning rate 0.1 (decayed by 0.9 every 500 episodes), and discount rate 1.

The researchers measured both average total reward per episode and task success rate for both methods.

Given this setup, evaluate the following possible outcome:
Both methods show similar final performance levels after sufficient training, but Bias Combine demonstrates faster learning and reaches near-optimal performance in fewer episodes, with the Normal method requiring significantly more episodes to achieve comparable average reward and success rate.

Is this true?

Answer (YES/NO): NO